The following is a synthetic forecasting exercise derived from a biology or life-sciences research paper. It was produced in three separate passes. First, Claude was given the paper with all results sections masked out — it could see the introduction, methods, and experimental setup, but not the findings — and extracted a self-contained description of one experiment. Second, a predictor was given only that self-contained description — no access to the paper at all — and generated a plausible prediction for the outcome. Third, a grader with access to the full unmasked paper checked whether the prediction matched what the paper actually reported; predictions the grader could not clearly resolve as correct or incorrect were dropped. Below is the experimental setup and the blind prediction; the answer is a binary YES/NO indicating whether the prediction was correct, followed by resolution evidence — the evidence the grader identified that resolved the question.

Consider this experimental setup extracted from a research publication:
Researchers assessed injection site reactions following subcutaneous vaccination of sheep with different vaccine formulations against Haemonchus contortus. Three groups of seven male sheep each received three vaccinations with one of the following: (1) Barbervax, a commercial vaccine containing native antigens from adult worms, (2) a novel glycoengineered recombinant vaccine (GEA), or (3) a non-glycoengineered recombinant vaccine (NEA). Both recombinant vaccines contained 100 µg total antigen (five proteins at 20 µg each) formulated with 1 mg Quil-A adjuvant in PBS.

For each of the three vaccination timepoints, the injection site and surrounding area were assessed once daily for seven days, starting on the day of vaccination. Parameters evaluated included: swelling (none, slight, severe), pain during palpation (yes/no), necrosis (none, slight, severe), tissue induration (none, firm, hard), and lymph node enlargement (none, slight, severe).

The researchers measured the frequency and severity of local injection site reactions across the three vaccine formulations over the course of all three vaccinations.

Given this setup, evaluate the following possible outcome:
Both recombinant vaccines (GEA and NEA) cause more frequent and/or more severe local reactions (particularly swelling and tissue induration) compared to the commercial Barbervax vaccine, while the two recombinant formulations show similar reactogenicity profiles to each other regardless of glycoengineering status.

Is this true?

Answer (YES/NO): NO